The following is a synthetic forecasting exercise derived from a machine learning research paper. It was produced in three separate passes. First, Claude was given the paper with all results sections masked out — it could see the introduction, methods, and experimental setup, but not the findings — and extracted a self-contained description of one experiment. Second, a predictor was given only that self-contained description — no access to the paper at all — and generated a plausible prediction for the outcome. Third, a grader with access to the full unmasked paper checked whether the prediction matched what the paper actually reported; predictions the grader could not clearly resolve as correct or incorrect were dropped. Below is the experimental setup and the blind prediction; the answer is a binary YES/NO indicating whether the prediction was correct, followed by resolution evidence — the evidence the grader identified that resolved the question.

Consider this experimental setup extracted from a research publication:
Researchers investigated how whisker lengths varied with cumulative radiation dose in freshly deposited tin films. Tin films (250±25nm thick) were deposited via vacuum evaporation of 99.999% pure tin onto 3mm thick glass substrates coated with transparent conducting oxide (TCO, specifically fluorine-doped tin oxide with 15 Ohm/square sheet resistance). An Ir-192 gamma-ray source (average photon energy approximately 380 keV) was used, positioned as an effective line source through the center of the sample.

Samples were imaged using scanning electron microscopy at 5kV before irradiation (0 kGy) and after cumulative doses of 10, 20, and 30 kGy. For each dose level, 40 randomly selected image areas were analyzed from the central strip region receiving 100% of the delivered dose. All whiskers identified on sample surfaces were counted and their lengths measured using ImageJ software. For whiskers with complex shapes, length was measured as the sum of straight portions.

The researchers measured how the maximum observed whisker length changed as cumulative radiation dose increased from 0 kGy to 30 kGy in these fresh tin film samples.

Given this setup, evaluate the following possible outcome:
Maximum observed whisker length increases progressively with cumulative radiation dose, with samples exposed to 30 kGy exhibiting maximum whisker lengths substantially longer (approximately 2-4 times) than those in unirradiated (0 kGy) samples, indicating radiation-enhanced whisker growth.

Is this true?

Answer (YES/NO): NO